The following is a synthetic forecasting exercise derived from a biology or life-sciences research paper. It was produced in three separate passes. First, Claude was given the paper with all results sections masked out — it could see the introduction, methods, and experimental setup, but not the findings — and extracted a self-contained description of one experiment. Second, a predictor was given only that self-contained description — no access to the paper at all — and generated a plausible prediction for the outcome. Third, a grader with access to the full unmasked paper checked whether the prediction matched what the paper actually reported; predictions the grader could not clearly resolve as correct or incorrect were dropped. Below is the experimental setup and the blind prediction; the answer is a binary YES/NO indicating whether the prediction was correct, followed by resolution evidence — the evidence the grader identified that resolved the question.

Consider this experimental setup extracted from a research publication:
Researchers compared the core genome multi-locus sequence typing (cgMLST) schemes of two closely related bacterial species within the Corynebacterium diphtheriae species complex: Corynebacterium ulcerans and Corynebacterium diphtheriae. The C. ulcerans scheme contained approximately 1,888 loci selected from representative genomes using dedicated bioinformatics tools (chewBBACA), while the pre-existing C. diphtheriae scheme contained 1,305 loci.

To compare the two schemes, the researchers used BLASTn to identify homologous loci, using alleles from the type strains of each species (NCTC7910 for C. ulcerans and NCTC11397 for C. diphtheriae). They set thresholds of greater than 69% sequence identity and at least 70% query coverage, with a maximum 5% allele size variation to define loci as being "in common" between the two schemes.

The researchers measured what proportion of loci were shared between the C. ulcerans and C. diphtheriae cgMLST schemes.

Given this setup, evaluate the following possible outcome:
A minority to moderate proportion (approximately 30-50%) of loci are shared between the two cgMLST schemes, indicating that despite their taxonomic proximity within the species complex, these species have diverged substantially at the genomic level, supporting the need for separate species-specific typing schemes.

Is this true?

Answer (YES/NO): YES